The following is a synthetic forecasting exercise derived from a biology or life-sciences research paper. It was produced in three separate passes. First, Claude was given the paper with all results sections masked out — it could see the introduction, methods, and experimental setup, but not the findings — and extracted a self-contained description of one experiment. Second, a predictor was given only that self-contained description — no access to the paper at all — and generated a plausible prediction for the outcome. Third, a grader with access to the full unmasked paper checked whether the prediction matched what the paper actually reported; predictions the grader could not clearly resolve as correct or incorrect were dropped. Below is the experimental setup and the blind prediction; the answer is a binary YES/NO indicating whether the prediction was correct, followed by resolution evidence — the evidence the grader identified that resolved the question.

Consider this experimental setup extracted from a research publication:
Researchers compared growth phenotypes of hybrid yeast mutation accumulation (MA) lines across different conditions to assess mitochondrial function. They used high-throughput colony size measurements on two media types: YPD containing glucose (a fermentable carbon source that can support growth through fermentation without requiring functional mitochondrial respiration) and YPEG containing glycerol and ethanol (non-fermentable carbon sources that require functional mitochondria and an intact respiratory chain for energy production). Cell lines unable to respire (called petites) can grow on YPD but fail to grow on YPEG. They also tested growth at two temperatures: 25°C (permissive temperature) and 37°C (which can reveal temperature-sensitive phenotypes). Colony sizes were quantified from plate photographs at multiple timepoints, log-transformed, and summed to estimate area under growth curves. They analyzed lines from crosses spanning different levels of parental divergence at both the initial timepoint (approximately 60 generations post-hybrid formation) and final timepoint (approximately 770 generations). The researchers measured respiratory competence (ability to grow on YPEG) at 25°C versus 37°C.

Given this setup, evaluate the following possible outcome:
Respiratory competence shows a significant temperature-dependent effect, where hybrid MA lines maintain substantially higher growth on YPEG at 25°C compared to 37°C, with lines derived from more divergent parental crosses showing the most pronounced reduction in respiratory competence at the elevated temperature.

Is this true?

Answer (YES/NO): NO